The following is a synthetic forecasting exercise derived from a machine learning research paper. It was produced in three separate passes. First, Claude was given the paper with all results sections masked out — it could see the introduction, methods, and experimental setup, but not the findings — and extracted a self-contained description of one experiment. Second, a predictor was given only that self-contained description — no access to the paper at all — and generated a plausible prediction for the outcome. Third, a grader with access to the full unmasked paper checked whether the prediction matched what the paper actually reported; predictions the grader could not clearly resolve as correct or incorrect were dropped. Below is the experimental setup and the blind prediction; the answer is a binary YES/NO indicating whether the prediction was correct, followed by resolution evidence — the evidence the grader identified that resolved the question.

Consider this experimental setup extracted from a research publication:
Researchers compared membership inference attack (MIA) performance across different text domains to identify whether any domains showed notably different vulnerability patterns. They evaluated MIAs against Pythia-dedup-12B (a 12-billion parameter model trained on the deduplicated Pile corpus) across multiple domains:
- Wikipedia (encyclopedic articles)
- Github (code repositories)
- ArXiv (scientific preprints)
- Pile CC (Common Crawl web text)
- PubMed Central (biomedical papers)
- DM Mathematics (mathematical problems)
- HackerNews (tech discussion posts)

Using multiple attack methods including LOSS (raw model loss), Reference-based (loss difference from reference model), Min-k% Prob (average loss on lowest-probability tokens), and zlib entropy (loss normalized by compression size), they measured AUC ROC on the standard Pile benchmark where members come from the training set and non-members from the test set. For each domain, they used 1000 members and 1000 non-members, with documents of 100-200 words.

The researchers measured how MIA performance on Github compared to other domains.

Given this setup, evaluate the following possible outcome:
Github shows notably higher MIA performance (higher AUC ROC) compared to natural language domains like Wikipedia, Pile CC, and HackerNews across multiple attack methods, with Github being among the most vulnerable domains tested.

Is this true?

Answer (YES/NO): YES